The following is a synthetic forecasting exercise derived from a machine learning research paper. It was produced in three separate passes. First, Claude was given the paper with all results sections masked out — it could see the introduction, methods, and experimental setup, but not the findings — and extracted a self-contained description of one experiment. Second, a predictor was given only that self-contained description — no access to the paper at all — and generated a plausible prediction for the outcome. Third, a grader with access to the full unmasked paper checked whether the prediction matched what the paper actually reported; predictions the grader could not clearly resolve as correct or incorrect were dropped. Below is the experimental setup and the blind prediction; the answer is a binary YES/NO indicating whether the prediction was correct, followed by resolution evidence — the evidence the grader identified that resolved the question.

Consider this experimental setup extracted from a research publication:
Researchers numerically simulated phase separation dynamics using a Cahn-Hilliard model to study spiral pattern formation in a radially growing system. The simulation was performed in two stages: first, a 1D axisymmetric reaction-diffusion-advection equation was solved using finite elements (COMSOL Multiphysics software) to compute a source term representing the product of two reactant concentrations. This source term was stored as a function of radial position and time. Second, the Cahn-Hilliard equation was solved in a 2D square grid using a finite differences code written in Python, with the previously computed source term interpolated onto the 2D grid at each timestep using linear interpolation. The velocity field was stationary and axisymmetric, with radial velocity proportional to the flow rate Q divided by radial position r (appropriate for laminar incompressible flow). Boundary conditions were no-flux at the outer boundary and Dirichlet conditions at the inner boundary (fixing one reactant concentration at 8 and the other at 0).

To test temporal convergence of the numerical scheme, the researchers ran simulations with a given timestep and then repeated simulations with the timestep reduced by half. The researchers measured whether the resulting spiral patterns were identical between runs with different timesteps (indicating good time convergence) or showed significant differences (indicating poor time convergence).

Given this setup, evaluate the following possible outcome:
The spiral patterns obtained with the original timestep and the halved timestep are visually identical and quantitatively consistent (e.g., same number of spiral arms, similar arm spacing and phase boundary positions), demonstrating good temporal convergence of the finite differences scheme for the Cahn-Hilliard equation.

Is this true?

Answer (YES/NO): YES